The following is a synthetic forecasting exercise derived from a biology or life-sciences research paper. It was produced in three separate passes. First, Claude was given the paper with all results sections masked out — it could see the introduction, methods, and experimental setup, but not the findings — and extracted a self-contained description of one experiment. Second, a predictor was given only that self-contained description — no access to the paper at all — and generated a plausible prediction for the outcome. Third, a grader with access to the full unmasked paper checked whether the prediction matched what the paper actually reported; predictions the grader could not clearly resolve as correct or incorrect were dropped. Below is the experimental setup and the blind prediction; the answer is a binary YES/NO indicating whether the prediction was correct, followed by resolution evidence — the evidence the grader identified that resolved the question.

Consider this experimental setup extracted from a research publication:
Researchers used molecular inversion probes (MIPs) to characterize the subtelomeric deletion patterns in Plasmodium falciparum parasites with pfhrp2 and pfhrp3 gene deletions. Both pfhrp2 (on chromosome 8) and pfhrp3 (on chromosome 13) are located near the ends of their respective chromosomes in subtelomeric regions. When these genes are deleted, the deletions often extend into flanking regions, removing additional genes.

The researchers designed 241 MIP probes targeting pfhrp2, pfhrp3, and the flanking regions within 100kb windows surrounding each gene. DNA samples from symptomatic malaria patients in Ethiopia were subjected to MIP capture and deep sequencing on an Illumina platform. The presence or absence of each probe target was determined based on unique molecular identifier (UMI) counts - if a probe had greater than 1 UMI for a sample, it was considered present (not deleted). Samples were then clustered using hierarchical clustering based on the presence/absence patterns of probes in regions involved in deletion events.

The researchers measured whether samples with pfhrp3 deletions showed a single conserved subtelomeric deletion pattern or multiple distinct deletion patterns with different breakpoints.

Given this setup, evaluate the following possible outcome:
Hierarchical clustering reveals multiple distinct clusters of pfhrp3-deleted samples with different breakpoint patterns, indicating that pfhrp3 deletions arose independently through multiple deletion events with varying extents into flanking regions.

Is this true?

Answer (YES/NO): YES